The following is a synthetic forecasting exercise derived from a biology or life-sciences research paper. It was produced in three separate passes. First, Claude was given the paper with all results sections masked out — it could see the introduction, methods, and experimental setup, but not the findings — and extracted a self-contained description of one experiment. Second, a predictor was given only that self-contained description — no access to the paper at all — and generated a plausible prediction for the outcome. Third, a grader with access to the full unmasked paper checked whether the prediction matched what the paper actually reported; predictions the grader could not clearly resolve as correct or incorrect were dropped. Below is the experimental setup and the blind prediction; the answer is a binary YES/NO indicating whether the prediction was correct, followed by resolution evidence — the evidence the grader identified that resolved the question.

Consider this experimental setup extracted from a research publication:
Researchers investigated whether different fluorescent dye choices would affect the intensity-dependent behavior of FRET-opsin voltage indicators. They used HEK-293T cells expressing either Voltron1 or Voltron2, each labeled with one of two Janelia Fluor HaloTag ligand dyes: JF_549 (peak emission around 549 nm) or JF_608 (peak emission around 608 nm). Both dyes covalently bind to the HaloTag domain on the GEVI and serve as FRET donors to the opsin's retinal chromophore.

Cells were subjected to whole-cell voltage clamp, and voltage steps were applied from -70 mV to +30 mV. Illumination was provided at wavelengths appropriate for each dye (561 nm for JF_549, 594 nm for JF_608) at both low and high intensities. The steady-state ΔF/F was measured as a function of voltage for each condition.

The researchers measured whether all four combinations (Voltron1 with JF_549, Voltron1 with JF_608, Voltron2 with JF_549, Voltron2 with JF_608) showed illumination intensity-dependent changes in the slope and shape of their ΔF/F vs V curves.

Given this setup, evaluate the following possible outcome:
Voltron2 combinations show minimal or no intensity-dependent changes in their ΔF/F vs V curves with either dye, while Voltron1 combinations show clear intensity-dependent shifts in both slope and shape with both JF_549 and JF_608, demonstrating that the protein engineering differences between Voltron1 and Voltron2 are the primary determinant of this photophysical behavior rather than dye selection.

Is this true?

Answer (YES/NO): NO